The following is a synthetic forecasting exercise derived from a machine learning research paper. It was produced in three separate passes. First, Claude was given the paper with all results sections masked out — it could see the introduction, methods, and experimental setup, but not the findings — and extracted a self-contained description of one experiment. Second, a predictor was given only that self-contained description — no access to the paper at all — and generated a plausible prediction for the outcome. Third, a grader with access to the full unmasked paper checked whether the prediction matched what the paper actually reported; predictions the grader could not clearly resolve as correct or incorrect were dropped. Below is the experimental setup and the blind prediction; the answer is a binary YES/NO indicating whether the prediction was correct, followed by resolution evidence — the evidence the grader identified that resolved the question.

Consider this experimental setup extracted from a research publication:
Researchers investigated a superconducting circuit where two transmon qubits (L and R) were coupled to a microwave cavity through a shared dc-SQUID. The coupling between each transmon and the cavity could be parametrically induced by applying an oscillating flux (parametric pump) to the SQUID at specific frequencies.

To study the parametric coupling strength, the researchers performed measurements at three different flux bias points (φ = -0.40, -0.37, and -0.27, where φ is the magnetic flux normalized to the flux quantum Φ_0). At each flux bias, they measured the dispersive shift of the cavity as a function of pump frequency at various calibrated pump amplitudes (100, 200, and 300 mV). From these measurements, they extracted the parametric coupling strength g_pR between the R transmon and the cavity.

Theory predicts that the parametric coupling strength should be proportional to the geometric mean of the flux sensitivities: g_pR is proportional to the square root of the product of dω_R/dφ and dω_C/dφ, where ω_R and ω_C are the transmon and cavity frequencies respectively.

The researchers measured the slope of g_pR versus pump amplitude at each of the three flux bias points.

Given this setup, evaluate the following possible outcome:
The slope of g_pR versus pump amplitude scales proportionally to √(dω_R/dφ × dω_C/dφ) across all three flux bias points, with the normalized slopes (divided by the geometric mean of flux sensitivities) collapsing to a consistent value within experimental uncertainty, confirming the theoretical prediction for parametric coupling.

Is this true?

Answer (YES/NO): YES